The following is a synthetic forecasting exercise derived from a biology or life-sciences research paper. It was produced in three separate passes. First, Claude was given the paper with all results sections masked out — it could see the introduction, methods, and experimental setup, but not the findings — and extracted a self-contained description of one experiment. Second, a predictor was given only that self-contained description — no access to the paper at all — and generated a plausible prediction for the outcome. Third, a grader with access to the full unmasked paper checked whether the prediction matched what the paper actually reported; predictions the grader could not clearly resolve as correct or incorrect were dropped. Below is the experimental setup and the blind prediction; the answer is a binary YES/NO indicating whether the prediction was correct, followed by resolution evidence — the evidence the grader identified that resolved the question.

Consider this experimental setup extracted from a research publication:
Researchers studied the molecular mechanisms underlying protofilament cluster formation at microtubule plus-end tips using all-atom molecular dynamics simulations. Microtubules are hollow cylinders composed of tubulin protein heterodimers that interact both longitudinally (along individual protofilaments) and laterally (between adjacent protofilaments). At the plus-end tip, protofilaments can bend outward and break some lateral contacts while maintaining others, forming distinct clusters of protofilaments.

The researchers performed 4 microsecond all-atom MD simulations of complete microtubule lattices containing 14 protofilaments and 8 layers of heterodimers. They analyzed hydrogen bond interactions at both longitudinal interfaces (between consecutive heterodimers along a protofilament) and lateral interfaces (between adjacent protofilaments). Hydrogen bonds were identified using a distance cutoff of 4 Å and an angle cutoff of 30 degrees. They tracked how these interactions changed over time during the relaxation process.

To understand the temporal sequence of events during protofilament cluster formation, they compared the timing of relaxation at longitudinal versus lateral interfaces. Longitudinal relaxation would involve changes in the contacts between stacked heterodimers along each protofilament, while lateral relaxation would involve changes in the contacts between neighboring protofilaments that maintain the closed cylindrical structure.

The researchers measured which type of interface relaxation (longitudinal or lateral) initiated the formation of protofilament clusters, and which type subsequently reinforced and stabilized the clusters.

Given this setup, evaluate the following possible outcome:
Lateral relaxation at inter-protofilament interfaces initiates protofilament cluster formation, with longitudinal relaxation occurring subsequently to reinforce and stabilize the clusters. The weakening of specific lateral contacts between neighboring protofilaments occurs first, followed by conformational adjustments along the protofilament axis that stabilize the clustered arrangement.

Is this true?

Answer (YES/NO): NO